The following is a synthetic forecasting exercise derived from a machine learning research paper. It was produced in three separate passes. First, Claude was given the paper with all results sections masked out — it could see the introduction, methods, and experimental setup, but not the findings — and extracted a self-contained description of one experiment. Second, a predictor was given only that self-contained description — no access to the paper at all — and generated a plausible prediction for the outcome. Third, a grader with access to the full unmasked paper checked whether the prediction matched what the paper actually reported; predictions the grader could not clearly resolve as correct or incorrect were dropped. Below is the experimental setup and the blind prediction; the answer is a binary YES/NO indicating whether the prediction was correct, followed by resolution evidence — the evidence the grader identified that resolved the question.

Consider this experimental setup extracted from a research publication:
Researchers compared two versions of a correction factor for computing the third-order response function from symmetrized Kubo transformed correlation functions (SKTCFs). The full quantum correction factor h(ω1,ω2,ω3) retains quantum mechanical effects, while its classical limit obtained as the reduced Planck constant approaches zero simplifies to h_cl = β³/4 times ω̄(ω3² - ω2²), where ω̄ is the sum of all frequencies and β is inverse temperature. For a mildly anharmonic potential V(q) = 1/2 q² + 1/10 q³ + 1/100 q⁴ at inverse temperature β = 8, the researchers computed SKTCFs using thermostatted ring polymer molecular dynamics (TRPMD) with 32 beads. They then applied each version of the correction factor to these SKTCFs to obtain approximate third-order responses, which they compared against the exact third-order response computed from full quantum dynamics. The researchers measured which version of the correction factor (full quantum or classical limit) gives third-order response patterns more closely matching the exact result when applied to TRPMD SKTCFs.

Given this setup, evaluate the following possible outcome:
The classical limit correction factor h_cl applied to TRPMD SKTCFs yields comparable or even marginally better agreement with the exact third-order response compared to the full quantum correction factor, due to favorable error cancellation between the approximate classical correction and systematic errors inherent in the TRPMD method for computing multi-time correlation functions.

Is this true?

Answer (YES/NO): NO